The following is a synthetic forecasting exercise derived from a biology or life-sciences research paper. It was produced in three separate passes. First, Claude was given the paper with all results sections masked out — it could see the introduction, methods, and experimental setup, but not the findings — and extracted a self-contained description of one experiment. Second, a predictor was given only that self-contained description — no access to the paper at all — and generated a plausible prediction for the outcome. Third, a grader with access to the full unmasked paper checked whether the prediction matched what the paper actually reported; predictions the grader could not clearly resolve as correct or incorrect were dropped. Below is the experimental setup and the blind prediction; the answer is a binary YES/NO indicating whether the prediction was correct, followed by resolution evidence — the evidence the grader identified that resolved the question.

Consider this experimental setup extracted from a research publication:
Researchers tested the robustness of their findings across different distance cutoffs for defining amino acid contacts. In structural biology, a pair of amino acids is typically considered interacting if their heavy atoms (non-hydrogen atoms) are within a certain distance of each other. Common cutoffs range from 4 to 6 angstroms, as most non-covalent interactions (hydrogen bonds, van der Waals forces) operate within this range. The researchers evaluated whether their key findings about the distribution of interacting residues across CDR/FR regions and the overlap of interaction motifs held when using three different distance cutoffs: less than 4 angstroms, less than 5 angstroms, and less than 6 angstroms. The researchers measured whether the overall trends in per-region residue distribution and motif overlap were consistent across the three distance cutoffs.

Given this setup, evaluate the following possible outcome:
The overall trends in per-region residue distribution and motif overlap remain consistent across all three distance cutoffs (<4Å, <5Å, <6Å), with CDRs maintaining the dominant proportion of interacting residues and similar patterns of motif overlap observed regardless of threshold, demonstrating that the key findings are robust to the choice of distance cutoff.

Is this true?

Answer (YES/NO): YES